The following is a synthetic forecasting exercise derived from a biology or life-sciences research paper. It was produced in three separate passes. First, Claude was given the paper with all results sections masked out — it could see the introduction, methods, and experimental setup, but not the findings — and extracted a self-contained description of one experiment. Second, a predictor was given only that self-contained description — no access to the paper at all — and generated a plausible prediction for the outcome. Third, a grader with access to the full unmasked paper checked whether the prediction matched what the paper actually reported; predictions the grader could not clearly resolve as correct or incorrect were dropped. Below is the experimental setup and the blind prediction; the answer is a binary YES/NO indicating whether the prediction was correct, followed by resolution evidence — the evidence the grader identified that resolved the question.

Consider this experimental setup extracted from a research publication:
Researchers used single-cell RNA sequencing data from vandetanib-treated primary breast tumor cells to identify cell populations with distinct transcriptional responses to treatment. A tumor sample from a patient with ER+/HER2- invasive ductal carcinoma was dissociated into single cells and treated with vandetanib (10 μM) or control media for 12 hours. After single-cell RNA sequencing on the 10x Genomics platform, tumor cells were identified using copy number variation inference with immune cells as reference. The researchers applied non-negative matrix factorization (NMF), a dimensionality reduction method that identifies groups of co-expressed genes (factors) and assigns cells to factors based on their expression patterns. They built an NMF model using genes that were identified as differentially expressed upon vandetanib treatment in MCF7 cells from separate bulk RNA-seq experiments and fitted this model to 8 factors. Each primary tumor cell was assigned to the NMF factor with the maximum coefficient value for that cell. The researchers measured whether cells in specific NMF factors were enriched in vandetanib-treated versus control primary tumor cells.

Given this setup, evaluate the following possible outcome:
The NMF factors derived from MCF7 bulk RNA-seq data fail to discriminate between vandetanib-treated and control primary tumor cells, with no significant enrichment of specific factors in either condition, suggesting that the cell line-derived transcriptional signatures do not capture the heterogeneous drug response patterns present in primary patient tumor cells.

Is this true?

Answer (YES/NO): NO